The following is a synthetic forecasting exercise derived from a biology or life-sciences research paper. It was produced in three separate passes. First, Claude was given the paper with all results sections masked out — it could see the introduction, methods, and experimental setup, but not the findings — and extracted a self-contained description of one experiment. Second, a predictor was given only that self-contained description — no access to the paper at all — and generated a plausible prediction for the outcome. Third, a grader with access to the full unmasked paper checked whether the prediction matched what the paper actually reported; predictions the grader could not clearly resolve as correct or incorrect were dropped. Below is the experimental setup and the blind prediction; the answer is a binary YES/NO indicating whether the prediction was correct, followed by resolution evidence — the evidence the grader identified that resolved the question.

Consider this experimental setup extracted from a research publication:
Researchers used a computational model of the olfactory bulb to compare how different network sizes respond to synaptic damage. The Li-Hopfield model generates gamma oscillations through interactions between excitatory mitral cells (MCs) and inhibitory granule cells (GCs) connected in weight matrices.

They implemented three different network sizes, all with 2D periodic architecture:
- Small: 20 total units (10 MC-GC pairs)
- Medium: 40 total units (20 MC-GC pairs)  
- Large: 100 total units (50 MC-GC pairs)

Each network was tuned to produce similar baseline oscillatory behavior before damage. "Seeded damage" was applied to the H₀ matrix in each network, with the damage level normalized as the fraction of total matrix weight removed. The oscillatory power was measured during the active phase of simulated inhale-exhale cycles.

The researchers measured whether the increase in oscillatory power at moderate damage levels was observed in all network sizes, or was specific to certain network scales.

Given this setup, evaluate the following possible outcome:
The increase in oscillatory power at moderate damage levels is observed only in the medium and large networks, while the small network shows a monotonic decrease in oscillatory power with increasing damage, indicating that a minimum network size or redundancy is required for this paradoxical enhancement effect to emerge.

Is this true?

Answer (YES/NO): NO